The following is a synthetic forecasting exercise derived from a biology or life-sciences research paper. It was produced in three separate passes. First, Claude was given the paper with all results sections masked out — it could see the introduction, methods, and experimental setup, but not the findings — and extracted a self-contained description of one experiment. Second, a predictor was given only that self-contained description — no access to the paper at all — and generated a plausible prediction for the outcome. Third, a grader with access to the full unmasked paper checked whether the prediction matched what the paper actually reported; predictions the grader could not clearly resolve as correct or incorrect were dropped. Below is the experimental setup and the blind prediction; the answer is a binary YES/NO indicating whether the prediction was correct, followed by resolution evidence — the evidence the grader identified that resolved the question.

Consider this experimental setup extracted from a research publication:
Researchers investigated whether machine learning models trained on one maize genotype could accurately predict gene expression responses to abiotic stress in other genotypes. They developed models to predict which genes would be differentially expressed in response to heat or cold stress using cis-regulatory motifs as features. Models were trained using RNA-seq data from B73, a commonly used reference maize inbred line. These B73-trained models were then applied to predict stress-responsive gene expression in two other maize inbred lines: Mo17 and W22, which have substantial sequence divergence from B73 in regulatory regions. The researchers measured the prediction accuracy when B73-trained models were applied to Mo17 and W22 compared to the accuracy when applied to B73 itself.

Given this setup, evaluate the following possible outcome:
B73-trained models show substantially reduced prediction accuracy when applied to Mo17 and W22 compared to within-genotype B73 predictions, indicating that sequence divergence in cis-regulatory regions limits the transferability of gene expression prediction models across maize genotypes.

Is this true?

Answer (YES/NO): YES